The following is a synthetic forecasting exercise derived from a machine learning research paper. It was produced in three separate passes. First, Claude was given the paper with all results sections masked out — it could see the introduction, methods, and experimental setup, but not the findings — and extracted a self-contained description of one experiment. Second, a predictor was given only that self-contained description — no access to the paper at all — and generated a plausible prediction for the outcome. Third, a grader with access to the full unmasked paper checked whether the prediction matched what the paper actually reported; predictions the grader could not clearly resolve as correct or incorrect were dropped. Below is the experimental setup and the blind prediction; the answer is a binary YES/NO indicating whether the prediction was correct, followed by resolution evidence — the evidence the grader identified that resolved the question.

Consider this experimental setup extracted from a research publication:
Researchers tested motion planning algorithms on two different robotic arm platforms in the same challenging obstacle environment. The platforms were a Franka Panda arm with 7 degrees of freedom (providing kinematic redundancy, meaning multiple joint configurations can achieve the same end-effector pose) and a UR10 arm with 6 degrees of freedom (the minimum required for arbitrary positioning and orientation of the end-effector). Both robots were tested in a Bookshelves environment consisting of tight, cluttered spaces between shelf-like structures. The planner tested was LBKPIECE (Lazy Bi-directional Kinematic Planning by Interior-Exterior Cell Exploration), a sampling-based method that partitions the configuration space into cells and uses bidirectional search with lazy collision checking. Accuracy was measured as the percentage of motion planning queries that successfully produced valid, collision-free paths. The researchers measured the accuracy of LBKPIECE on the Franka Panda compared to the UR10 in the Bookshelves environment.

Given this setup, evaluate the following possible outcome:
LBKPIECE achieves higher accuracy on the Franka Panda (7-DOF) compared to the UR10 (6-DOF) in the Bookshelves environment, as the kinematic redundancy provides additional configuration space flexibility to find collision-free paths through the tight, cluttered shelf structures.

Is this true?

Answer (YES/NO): YES